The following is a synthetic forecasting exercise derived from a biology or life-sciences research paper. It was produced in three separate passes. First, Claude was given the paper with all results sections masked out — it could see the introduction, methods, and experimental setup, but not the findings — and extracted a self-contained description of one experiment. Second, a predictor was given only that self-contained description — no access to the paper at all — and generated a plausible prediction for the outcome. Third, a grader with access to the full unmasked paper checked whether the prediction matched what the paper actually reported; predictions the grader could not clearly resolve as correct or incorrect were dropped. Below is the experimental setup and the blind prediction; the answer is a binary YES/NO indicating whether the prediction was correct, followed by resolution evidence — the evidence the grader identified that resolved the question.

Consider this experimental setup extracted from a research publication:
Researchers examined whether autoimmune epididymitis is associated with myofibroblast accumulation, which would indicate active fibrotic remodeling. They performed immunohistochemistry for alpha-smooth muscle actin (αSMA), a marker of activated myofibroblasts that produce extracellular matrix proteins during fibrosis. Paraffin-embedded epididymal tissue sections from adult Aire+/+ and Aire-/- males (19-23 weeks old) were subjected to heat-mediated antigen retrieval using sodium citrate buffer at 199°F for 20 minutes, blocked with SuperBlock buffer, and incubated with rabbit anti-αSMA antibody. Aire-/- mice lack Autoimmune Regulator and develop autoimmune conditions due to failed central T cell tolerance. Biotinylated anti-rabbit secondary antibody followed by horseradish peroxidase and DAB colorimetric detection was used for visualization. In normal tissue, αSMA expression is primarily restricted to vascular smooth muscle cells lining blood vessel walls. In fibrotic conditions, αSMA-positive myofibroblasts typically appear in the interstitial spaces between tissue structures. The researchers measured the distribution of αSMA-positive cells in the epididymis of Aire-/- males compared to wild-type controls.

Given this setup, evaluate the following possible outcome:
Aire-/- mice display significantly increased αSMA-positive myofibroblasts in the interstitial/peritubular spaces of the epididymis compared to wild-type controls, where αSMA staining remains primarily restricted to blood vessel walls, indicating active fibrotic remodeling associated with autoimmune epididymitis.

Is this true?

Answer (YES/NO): YES